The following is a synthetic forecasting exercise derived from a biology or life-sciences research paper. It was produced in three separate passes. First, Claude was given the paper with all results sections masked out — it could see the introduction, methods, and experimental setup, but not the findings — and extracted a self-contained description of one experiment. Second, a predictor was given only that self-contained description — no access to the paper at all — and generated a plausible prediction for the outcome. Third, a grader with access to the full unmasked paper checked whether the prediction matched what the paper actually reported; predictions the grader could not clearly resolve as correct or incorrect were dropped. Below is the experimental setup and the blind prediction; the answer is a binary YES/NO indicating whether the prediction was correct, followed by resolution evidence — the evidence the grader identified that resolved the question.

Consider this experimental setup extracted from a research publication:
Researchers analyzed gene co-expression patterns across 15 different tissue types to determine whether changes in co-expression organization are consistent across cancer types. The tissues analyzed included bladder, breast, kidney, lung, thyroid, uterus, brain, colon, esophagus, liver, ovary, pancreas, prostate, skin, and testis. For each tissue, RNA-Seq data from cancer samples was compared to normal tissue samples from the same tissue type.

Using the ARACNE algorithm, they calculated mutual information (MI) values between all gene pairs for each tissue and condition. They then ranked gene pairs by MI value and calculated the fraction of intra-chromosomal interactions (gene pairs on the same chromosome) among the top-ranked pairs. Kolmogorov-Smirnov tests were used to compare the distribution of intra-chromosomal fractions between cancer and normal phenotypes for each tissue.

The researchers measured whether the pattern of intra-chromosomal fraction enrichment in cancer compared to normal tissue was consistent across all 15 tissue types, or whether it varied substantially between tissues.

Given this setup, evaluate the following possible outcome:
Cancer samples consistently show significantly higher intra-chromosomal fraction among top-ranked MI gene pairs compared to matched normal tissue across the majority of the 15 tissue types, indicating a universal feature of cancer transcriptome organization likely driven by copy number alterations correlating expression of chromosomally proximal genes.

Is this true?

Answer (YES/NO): NO